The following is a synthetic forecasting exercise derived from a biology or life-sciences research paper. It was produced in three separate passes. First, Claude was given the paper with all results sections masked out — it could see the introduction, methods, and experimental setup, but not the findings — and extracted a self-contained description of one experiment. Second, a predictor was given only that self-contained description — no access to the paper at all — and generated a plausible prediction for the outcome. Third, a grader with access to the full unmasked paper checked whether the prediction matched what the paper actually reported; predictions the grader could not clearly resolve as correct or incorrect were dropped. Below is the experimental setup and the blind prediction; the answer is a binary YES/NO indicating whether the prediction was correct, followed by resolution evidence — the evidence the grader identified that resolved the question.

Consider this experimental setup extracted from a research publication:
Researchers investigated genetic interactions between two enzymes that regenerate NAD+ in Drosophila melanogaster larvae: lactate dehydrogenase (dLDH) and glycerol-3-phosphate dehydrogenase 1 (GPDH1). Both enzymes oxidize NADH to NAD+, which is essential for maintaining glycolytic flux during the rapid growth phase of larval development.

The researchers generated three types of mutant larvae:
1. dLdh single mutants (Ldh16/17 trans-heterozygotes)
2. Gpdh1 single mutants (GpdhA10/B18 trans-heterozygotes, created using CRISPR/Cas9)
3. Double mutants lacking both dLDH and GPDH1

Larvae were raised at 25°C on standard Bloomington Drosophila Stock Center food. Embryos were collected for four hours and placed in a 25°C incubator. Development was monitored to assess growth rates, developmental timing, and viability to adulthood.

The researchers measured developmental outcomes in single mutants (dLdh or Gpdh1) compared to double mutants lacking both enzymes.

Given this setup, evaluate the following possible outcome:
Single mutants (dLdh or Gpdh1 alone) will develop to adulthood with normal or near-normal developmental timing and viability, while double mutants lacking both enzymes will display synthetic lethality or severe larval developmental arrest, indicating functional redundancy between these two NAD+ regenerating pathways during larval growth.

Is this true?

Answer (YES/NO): YES